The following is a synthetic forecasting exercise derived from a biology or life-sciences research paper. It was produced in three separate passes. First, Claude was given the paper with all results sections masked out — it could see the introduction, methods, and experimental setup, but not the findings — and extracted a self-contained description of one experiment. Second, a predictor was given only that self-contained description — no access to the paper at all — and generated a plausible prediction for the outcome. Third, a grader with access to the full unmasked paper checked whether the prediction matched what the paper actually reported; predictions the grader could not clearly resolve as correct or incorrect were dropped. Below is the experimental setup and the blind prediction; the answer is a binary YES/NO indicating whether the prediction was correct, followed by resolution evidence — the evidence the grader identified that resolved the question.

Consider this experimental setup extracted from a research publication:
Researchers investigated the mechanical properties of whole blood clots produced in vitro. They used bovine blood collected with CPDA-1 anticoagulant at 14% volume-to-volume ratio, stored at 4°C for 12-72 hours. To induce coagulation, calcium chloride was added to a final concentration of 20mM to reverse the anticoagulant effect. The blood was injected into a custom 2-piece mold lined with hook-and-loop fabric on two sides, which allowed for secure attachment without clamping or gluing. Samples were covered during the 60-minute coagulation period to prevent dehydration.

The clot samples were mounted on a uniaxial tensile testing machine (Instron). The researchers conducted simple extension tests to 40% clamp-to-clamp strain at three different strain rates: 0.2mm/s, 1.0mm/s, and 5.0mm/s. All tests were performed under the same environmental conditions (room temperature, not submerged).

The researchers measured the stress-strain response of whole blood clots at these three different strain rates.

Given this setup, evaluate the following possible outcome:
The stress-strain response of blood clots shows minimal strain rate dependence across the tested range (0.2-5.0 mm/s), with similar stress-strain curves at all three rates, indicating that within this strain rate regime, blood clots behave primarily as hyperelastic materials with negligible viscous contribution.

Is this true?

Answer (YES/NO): NO